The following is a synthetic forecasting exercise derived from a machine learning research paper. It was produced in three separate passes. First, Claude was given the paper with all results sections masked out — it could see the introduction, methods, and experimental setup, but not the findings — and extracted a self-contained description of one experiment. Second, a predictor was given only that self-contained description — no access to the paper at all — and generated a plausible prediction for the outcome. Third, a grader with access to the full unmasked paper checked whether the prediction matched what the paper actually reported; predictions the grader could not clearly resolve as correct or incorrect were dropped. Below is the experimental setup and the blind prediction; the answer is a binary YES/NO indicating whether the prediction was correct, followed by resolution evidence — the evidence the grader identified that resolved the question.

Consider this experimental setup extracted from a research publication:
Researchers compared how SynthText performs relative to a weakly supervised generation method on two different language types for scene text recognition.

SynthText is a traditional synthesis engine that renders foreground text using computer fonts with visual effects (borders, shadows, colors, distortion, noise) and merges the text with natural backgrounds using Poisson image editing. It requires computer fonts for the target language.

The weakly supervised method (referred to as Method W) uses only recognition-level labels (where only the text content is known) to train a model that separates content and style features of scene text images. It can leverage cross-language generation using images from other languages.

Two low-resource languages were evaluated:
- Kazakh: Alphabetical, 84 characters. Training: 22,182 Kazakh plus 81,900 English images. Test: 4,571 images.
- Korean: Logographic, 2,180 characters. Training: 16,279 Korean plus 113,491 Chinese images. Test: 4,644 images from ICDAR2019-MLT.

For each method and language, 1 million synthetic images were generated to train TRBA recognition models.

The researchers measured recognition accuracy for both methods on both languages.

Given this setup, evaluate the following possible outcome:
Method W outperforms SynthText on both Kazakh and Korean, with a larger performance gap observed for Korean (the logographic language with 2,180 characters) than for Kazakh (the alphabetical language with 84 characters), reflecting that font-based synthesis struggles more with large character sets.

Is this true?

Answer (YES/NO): NO